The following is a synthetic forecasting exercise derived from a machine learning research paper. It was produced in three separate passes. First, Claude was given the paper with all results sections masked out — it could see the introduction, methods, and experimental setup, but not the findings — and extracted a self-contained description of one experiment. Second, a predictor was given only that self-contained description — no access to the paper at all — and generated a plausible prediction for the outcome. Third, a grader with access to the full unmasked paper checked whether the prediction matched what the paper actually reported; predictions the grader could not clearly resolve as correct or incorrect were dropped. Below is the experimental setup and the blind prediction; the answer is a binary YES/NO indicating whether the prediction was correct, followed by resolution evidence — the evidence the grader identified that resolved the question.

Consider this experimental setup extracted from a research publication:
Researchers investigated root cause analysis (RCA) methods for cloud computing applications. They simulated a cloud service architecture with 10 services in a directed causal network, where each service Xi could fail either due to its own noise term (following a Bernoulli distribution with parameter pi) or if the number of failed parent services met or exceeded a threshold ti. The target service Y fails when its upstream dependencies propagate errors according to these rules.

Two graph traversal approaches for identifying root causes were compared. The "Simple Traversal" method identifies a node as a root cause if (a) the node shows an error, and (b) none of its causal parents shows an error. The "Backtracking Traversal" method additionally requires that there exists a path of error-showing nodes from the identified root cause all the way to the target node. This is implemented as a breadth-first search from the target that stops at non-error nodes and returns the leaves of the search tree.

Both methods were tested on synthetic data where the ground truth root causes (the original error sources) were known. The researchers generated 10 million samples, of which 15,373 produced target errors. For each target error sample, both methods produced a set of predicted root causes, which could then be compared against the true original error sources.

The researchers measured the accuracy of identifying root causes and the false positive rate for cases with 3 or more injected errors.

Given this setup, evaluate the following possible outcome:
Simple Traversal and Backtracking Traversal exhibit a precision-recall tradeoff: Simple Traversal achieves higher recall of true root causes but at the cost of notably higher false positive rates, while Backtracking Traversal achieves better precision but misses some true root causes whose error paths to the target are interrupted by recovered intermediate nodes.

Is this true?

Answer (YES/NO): NO